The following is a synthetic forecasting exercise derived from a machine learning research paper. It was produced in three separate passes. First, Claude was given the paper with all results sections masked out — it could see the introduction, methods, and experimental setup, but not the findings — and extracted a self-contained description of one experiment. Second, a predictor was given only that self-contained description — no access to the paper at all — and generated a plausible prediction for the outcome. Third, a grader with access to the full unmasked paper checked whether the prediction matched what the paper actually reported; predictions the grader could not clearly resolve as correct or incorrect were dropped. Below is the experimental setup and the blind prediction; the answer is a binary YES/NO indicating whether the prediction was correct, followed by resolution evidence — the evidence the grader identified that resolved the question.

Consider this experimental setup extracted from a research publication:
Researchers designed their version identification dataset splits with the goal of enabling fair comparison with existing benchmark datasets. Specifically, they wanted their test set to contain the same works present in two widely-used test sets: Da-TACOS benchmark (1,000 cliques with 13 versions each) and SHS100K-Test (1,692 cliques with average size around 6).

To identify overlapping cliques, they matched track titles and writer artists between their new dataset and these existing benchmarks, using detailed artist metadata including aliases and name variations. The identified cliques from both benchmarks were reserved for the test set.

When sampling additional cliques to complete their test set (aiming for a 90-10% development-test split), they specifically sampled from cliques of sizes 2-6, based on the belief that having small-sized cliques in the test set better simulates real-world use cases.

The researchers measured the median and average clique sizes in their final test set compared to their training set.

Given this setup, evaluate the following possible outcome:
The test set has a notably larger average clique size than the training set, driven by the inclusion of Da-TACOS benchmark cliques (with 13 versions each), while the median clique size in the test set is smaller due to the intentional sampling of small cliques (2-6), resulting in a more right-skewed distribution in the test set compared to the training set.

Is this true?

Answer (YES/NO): NO